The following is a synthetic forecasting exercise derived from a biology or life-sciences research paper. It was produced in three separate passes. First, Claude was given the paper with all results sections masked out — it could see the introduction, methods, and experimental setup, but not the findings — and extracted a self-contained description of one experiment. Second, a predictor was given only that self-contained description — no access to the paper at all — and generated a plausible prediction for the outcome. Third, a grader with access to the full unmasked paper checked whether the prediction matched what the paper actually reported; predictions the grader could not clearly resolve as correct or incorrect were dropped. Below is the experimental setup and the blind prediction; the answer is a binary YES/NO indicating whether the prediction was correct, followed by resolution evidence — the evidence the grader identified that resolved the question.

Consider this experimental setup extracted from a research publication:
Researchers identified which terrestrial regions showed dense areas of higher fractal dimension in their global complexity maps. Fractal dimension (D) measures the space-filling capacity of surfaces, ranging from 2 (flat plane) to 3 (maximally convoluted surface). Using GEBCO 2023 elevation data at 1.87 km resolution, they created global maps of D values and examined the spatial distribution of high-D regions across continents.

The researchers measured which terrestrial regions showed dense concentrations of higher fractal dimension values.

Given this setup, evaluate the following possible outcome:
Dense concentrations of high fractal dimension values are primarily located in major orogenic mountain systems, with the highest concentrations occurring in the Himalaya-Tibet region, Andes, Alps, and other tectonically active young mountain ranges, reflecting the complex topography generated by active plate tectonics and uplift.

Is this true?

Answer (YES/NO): NO